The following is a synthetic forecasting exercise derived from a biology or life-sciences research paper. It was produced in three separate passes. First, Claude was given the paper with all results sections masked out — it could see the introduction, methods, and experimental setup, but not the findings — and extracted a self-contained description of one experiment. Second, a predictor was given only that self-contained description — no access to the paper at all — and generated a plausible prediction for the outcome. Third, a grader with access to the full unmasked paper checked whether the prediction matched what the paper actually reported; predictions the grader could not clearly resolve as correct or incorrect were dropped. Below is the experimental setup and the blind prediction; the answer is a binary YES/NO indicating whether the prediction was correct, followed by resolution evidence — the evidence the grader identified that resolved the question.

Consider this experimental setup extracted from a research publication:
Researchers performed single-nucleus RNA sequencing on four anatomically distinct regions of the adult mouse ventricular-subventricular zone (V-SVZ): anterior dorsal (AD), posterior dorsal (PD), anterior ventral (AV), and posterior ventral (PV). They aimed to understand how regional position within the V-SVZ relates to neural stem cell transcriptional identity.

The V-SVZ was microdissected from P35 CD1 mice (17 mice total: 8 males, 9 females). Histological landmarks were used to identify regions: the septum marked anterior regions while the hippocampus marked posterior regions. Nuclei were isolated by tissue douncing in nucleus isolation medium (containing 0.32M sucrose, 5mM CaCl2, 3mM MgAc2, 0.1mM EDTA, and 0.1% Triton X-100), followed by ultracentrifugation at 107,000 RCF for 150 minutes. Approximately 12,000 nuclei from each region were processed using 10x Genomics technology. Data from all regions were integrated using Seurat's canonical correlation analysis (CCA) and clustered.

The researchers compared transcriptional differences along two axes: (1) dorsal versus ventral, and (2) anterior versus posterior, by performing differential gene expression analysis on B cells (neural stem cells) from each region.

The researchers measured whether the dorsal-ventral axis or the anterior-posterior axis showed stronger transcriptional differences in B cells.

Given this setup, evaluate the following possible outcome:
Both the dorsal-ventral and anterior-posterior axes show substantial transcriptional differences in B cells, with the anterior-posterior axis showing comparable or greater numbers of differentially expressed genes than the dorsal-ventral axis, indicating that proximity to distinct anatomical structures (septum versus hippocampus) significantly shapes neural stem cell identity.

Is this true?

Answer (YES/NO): NO